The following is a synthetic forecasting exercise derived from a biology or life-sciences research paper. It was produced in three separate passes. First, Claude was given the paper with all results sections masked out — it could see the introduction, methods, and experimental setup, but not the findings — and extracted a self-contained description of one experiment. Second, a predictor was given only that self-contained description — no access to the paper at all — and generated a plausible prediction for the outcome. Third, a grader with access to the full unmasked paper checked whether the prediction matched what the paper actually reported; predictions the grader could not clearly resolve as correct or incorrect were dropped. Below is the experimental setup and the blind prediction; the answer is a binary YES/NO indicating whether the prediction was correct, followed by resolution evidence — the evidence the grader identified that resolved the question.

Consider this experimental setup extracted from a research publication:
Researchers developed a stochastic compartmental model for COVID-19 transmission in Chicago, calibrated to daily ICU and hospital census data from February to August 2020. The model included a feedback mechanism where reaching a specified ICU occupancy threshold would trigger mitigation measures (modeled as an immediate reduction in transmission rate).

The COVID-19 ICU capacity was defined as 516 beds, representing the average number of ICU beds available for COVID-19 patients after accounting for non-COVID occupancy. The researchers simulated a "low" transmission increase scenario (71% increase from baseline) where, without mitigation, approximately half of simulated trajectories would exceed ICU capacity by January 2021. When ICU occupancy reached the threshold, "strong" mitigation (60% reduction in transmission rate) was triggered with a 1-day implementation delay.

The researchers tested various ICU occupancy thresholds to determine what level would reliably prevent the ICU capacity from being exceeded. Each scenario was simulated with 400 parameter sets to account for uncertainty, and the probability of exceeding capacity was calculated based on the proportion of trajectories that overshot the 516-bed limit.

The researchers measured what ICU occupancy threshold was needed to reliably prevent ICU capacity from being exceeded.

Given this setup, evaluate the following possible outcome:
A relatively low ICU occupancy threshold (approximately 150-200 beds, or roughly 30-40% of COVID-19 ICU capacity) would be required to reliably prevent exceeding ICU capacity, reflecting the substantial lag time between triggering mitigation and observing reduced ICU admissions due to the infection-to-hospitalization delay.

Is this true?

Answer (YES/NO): NO